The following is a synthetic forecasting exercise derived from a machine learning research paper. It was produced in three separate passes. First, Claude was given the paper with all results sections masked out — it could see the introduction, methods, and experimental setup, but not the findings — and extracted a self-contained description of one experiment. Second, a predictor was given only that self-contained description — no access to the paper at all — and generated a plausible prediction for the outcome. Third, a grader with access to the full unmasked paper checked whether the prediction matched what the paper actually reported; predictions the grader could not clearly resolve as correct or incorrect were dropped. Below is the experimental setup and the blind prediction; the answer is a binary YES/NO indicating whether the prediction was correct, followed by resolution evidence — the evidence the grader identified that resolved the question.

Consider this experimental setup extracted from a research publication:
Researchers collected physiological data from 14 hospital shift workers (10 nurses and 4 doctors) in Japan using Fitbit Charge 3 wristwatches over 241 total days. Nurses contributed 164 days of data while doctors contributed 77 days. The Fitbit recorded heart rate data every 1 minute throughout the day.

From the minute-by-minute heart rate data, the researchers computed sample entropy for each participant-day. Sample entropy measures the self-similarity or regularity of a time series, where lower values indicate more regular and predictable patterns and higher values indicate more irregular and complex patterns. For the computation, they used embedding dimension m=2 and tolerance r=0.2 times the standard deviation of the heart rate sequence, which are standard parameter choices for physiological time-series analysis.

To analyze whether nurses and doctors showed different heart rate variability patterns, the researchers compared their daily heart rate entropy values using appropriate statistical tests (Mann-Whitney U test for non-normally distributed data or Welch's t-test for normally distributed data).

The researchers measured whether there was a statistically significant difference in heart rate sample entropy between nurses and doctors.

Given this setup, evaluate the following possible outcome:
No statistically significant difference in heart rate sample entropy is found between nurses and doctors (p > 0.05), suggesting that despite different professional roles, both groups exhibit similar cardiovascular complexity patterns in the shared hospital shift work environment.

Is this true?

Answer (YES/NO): NO